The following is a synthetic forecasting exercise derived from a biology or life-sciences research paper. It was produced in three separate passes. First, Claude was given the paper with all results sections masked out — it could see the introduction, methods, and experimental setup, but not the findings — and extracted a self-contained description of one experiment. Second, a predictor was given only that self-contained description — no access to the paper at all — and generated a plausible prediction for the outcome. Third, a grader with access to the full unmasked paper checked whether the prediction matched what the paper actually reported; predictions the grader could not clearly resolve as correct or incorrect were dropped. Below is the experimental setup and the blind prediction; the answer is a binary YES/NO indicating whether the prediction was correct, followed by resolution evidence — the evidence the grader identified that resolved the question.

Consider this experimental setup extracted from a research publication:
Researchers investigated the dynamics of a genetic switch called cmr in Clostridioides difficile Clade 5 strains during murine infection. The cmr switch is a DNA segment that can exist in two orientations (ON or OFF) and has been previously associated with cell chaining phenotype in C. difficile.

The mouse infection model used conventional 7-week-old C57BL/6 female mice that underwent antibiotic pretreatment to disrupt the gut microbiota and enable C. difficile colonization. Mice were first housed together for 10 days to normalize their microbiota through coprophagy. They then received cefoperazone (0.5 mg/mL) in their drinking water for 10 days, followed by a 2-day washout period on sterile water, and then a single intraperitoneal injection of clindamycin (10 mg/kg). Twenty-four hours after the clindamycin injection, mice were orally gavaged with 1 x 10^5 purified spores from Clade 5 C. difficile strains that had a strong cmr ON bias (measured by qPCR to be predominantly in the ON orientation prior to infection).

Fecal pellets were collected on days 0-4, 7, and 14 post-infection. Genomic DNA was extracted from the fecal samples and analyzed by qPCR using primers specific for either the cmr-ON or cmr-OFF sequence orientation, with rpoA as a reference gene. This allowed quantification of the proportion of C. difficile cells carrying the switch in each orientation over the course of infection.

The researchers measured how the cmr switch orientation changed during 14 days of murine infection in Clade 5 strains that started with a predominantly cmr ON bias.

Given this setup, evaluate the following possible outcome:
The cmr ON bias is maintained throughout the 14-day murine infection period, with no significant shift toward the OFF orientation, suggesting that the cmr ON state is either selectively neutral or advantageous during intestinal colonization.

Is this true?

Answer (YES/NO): NO